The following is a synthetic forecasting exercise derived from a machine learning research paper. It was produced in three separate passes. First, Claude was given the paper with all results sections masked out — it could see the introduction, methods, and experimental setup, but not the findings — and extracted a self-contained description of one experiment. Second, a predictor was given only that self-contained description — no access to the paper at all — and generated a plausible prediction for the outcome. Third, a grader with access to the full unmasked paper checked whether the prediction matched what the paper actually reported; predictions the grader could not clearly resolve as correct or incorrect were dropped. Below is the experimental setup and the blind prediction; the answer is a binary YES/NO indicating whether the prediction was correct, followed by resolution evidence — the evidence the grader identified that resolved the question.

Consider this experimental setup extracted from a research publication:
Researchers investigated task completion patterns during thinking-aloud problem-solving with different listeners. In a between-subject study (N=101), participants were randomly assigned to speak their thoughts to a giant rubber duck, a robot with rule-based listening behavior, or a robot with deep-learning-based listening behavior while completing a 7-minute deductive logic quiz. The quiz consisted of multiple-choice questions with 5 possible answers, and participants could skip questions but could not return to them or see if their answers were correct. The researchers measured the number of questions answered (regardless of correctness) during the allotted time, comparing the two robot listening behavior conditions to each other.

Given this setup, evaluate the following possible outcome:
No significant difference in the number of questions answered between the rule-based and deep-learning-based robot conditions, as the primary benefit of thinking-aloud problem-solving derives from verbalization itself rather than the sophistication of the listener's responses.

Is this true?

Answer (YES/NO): YES